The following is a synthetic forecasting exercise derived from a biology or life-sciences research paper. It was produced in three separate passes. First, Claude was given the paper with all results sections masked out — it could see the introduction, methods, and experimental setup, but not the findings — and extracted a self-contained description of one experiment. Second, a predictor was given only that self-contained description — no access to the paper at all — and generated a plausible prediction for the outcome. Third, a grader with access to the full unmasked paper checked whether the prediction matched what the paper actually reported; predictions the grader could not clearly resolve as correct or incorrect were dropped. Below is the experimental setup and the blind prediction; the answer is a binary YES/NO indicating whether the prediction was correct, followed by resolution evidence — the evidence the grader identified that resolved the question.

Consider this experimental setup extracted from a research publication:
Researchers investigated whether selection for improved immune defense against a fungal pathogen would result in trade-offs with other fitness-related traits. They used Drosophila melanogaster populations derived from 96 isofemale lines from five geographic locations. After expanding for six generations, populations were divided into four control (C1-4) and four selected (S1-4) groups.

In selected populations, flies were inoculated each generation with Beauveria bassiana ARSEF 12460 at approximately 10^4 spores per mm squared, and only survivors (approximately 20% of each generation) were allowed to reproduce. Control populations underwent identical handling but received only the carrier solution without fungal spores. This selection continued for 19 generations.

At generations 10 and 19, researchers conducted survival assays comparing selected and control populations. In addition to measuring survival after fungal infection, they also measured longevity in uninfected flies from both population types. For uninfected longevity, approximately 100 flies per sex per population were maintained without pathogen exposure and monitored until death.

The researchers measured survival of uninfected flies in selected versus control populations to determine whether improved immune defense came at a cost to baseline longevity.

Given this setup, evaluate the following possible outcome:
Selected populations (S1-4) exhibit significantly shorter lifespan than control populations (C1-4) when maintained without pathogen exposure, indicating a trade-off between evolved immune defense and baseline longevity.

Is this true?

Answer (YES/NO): YES